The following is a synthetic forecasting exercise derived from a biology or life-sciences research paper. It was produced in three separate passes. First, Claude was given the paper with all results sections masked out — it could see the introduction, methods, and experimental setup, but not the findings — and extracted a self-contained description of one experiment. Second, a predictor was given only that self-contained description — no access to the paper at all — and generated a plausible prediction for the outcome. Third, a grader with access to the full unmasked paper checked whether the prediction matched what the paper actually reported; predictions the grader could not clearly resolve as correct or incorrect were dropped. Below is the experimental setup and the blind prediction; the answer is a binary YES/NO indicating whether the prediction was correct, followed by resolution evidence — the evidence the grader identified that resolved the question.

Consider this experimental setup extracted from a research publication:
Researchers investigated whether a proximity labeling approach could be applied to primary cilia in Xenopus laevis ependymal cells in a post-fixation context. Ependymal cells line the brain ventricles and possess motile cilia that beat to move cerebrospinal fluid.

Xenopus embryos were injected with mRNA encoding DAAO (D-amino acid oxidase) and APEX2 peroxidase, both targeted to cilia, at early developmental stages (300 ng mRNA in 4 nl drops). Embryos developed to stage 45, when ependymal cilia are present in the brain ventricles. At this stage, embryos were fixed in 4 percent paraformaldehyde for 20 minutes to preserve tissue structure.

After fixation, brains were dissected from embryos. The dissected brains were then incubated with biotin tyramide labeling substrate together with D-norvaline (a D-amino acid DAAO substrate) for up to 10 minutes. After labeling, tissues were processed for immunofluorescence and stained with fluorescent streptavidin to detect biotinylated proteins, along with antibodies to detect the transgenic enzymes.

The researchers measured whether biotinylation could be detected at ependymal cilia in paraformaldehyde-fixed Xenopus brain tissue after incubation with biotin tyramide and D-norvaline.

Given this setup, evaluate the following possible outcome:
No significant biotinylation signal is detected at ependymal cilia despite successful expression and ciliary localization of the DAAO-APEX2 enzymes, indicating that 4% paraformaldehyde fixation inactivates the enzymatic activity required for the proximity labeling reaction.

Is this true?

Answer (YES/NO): NO